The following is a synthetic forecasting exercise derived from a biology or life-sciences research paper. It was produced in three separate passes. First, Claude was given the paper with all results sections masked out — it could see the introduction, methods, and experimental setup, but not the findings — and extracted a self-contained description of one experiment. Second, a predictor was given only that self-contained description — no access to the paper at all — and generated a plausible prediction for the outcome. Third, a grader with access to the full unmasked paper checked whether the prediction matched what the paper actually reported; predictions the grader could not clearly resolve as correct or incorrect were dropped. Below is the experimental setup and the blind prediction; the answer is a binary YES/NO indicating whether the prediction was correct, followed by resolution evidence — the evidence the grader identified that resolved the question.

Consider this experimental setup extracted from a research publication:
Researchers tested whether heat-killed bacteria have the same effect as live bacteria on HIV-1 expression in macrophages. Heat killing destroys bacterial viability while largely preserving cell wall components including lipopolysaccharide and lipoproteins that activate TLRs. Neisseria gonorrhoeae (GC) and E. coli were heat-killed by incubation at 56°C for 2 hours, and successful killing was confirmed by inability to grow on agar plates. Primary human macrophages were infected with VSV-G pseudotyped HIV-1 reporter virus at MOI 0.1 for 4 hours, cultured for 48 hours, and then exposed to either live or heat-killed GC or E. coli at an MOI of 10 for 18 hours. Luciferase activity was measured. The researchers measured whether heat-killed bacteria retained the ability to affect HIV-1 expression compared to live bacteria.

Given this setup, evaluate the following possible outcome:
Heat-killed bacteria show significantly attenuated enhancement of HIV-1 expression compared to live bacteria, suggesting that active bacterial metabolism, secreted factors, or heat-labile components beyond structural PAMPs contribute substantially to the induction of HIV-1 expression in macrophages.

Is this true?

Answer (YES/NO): NO